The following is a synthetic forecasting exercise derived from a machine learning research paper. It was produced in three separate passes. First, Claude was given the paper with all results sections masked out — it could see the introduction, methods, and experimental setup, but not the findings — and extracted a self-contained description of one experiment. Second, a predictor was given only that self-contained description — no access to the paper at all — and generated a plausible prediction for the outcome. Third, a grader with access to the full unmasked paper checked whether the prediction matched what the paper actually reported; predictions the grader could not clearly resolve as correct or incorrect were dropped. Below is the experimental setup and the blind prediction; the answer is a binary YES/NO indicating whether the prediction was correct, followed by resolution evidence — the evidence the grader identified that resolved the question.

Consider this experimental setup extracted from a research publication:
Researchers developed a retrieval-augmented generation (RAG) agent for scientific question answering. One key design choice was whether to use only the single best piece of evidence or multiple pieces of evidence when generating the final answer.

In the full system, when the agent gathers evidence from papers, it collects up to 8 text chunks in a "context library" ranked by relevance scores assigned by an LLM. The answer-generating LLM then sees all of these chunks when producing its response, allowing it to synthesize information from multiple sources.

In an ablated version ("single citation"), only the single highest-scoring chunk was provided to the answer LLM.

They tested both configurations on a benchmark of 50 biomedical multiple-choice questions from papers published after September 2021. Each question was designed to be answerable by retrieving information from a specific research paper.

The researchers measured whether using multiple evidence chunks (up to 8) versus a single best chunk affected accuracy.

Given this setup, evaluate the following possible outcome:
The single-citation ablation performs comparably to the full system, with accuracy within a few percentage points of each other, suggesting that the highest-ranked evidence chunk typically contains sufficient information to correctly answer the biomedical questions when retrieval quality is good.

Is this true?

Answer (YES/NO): YES